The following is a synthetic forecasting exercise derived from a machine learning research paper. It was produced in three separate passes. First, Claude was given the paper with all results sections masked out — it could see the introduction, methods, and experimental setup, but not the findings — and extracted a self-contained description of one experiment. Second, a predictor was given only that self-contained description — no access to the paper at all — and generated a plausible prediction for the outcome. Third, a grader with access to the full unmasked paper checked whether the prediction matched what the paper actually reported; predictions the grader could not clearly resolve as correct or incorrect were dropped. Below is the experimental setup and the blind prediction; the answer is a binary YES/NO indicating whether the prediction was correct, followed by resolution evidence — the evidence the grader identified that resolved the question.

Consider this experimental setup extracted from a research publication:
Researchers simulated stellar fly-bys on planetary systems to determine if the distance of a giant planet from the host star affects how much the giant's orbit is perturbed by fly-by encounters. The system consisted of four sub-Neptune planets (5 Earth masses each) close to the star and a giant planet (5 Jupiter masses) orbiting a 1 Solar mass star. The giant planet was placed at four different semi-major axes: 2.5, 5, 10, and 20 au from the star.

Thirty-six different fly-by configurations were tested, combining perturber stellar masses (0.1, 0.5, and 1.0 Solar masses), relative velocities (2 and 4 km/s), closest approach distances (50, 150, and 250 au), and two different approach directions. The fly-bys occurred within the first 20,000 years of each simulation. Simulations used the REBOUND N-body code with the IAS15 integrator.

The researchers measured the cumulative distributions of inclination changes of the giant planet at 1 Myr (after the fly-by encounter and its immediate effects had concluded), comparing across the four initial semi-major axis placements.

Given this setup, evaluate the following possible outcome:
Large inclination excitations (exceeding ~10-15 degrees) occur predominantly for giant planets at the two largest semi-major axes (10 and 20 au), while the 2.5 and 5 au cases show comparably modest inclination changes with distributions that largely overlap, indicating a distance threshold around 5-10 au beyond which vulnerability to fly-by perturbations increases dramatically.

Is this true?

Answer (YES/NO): NO